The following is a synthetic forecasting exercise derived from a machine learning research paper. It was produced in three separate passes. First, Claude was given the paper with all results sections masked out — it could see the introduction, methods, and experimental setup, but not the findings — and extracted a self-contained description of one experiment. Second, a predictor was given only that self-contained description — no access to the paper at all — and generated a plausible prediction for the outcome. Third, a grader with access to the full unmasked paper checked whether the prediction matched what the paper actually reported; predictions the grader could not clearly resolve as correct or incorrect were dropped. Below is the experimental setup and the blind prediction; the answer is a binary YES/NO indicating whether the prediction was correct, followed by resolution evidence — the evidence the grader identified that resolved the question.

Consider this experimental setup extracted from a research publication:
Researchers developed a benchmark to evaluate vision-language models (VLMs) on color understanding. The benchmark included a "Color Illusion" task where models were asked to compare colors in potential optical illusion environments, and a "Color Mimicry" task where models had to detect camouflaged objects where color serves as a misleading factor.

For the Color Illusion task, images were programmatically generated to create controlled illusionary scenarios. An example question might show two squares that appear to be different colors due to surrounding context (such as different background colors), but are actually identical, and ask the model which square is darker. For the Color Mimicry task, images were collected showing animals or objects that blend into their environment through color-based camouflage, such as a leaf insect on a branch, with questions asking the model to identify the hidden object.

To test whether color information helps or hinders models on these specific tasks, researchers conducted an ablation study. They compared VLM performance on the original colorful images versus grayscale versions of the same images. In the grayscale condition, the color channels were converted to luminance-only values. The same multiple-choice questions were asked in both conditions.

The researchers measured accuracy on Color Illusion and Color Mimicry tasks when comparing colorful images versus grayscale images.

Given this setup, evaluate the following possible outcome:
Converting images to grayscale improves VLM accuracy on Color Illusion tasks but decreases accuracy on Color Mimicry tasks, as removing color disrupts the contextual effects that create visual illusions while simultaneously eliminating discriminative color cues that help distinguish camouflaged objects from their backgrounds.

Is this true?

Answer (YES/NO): NO